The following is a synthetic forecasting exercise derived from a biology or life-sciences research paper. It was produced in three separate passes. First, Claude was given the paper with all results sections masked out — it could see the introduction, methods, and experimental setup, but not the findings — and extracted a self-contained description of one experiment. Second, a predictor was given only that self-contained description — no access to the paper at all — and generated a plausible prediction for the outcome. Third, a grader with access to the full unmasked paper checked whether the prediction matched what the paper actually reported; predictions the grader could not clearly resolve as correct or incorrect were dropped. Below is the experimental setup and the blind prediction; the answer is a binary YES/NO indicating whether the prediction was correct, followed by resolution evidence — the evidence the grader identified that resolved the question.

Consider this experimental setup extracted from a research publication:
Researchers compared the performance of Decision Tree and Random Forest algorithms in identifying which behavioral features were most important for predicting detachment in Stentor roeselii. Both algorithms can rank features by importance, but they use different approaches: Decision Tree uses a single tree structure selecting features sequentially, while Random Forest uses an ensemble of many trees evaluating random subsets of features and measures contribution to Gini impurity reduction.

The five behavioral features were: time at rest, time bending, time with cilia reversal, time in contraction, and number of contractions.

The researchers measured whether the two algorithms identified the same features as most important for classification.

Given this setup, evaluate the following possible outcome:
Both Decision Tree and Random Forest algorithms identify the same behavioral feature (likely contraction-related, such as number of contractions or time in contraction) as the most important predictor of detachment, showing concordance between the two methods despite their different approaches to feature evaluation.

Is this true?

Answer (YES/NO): YES